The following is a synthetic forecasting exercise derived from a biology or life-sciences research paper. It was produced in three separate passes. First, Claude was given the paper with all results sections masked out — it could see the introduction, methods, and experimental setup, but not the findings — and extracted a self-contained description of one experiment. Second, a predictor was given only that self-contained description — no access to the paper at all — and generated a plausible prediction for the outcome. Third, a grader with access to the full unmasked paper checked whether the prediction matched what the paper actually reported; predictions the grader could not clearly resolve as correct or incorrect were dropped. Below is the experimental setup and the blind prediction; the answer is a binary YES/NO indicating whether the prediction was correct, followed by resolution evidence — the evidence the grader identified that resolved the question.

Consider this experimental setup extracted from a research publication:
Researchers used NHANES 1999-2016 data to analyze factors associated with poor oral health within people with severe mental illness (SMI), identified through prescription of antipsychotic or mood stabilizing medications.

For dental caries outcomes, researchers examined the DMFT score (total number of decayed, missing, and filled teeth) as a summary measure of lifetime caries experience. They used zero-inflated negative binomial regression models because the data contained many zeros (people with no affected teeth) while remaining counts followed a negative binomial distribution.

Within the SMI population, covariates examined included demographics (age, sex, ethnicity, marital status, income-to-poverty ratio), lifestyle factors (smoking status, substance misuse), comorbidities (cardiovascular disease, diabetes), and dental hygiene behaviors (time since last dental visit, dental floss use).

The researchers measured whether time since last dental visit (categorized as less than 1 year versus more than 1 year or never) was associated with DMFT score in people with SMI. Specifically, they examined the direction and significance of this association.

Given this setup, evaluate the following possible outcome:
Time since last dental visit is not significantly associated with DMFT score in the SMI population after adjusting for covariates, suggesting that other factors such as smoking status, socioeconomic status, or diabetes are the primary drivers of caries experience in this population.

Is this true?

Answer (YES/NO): YES